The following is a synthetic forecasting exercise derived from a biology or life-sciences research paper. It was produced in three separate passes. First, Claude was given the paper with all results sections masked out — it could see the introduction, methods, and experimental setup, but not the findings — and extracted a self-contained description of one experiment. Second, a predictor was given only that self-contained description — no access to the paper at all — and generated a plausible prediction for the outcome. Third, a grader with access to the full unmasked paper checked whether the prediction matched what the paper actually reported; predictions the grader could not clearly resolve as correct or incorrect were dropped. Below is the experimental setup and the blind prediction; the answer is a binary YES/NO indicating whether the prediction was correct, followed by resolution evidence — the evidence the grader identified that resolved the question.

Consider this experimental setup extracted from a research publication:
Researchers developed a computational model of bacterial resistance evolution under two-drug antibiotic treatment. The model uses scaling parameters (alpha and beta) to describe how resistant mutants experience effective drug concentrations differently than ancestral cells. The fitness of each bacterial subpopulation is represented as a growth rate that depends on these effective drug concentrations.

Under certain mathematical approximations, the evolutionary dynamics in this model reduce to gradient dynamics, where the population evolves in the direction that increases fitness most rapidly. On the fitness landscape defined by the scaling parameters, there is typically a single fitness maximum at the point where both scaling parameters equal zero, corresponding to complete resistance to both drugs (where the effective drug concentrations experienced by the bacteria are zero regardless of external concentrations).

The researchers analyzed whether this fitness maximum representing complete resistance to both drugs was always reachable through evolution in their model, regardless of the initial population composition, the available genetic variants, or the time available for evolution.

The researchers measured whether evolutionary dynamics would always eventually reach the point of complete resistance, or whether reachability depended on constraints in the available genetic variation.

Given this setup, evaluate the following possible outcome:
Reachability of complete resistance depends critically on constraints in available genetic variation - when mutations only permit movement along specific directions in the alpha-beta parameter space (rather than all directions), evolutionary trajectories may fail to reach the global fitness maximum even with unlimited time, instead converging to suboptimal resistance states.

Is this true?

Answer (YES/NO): YES